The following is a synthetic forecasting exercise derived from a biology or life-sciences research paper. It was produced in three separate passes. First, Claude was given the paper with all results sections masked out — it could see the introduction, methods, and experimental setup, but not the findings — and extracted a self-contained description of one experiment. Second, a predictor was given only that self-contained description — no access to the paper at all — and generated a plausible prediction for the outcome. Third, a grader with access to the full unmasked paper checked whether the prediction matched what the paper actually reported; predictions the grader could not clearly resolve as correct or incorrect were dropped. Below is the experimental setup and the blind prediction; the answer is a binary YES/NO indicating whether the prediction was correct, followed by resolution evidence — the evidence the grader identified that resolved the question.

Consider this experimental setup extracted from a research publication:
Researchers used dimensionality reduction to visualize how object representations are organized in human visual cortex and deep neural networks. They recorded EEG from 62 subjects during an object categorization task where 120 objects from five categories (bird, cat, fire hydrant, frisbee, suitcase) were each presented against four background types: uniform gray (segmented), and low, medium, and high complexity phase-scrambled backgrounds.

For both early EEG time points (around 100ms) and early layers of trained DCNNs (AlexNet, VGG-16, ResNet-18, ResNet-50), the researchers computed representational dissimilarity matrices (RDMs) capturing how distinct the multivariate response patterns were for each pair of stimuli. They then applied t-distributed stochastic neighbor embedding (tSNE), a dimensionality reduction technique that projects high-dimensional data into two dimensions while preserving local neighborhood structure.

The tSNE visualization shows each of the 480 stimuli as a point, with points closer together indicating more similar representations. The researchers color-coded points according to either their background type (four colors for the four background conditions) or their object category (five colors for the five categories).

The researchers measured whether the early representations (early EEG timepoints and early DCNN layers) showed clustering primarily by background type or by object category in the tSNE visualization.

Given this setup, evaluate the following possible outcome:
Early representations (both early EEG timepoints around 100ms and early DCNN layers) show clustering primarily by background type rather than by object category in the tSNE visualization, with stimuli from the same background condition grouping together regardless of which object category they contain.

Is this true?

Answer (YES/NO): YES